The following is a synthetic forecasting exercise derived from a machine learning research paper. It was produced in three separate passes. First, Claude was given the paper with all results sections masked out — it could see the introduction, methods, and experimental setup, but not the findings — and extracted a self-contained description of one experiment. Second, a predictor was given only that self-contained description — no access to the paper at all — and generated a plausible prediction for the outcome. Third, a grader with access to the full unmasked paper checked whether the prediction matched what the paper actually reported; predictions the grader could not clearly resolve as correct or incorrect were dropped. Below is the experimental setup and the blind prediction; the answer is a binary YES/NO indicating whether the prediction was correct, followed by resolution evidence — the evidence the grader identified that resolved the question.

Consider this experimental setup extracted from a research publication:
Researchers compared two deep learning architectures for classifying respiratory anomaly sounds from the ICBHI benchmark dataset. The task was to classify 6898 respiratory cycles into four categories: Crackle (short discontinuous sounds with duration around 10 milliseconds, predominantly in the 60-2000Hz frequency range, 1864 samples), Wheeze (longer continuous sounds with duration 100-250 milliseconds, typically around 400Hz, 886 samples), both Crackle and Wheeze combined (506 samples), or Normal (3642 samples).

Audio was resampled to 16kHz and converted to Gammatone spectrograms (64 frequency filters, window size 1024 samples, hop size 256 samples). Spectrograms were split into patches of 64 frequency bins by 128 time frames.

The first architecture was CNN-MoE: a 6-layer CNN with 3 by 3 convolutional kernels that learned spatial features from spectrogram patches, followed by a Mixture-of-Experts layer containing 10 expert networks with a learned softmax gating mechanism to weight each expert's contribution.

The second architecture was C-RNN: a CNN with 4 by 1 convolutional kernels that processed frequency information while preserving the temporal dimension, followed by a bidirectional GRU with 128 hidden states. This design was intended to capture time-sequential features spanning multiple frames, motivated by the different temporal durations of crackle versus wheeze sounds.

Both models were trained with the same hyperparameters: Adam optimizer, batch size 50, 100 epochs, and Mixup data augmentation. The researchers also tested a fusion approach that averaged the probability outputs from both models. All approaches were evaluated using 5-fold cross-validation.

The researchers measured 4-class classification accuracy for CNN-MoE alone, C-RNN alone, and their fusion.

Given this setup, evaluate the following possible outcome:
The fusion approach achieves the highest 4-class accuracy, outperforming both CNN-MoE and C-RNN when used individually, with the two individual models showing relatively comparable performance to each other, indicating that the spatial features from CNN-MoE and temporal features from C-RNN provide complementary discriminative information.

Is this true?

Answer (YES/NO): YES